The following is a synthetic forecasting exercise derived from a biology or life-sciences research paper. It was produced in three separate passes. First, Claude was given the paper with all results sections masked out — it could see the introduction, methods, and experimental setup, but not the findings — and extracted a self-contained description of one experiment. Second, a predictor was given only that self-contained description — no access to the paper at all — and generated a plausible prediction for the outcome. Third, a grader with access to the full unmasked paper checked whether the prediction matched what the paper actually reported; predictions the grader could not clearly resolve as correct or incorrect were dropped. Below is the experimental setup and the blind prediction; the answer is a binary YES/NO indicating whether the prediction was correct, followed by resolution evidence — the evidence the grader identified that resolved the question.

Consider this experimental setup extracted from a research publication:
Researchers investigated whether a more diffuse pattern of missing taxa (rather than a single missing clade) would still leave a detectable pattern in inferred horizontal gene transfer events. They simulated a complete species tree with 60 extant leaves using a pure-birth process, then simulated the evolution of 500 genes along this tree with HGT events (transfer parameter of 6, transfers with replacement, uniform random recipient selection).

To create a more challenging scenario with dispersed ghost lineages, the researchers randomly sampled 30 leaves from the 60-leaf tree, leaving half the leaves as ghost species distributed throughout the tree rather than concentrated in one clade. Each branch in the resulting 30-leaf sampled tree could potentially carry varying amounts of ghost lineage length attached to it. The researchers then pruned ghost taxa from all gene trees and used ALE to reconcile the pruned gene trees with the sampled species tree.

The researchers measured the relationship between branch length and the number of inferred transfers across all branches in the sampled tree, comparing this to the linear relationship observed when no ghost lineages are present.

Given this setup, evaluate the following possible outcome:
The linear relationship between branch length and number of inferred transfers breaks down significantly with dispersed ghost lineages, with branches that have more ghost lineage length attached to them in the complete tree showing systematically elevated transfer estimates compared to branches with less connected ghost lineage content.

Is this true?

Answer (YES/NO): YES